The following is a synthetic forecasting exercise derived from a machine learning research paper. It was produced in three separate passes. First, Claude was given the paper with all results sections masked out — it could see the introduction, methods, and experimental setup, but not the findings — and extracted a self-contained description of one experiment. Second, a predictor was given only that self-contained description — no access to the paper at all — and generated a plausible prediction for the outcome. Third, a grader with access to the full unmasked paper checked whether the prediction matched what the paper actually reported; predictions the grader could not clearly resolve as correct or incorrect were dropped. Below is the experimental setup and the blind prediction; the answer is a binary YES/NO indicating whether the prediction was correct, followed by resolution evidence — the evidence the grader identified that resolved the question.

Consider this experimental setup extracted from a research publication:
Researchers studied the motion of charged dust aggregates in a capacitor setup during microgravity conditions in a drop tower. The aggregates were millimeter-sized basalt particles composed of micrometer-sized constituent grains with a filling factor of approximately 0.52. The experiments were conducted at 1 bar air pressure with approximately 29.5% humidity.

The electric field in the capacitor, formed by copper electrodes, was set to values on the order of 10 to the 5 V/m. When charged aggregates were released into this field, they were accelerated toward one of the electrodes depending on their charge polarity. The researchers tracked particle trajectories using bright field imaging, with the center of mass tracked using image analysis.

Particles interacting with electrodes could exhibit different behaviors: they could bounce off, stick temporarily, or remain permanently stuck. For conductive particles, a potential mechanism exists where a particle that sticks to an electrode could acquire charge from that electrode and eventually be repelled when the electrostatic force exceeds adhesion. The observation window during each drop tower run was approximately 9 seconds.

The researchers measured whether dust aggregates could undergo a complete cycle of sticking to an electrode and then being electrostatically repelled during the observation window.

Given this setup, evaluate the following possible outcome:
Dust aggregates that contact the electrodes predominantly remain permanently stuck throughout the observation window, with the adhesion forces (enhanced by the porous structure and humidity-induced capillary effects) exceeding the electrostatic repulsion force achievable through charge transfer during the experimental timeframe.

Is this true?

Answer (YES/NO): NO